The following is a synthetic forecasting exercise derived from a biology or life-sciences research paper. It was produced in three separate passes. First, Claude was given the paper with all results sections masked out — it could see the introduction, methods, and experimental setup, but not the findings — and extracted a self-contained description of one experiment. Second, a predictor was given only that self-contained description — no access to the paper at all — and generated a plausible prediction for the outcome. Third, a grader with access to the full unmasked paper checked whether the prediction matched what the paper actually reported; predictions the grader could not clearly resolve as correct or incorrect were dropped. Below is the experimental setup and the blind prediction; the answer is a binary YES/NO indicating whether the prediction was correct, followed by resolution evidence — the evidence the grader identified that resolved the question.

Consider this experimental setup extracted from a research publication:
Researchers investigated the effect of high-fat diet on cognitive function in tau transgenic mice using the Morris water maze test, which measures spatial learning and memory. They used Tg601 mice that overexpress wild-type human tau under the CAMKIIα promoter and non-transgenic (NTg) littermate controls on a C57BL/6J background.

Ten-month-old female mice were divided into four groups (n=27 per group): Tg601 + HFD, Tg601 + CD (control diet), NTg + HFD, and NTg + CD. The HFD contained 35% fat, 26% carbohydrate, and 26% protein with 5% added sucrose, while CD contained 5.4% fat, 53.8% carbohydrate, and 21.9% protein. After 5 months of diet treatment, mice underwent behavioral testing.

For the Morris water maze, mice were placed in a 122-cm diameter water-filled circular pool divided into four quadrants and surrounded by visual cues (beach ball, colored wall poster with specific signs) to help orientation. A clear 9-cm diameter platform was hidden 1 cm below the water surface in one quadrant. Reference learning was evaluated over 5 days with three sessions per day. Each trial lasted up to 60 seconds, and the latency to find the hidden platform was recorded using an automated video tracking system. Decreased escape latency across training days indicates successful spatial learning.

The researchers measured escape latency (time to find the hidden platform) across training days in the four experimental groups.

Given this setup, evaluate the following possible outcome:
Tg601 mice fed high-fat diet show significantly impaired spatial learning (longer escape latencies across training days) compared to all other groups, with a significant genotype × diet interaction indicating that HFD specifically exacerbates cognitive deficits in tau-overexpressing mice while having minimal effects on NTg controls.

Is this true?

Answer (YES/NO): NO